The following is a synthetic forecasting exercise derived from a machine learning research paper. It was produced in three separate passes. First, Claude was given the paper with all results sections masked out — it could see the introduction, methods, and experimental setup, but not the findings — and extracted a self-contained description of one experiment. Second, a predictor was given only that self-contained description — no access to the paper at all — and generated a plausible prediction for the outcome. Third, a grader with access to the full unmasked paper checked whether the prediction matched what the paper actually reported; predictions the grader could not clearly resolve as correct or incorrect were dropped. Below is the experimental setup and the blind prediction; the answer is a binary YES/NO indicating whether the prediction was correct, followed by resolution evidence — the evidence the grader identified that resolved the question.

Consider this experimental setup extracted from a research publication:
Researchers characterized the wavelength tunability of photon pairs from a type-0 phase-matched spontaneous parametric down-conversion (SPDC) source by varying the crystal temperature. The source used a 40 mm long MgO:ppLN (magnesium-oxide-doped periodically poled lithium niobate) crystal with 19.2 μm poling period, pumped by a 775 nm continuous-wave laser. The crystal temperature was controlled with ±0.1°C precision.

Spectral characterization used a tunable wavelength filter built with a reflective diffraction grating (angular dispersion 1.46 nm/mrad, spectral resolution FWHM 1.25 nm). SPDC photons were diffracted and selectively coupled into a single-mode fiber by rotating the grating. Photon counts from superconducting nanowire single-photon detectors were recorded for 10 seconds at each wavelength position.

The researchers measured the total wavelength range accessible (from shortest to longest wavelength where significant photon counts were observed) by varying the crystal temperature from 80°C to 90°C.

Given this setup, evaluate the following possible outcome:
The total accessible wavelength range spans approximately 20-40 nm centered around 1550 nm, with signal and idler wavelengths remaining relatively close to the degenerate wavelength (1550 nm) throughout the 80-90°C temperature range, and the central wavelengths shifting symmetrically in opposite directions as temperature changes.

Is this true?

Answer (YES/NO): NO